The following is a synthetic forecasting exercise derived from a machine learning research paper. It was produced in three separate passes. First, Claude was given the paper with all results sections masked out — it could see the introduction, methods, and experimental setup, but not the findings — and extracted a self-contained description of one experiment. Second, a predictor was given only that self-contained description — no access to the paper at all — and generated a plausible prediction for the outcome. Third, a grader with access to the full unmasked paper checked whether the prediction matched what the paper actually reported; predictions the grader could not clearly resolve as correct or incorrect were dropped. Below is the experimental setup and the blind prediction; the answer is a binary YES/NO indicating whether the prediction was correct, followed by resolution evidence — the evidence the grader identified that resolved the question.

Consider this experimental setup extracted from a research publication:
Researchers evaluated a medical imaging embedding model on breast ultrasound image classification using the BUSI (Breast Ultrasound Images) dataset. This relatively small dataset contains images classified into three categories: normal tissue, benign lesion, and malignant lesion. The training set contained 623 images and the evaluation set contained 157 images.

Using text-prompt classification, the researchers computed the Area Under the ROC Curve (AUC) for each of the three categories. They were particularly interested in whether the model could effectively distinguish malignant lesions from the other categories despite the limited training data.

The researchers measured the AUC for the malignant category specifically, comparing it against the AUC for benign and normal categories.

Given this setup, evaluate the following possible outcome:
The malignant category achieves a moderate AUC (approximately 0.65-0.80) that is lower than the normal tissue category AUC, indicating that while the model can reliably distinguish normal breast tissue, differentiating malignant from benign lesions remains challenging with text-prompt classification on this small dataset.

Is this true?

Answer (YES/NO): NO